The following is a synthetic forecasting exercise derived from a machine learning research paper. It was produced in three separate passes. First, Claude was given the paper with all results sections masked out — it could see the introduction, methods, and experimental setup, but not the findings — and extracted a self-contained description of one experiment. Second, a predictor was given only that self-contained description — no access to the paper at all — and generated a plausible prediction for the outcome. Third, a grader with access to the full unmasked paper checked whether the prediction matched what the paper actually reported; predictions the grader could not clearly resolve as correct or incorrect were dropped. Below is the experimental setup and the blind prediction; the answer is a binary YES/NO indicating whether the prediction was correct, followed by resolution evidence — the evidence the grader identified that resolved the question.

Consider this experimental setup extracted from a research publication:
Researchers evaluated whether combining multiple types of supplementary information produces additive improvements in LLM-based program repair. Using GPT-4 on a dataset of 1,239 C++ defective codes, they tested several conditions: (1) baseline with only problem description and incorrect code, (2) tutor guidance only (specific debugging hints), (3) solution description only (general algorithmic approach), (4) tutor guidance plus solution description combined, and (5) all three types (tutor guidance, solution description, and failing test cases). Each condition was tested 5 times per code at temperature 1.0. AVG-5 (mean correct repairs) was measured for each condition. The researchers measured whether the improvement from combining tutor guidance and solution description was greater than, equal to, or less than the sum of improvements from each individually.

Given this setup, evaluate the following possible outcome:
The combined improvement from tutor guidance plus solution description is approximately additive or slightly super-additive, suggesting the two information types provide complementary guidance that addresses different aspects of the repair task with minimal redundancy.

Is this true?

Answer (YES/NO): NO